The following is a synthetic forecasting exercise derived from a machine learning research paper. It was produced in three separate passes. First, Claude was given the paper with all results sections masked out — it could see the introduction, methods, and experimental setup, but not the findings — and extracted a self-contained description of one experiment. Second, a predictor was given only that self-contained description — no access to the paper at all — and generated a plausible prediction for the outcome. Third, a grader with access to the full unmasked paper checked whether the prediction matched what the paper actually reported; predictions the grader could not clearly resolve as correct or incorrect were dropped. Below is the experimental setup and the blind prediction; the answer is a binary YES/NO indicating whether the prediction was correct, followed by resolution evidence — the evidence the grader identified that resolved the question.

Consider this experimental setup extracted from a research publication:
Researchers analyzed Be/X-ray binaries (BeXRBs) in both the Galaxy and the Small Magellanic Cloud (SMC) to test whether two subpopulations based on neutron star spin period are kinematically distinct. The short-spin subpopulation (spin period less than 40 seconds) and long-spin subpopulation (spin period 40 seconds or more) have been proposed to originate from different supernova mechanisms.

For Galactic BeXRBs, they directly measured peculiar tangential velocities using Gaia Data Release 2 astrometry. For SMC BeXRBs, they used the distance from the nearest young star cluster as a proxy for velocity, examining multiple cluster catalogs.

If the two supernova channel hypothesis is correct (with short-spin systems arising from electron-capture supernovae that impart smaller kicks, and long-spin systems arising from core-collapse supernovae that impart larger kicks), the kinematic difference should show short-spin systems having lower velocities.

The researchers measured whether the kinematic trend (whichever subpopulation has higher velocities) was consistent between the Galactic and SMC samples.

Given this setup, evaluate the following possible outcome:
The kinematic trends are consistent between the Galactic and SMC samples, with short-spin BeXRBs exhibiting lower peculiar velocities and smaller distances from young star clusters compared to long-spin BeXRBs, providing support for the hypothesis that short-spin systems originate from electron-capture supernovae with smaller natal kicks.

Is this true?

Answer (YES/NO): NO